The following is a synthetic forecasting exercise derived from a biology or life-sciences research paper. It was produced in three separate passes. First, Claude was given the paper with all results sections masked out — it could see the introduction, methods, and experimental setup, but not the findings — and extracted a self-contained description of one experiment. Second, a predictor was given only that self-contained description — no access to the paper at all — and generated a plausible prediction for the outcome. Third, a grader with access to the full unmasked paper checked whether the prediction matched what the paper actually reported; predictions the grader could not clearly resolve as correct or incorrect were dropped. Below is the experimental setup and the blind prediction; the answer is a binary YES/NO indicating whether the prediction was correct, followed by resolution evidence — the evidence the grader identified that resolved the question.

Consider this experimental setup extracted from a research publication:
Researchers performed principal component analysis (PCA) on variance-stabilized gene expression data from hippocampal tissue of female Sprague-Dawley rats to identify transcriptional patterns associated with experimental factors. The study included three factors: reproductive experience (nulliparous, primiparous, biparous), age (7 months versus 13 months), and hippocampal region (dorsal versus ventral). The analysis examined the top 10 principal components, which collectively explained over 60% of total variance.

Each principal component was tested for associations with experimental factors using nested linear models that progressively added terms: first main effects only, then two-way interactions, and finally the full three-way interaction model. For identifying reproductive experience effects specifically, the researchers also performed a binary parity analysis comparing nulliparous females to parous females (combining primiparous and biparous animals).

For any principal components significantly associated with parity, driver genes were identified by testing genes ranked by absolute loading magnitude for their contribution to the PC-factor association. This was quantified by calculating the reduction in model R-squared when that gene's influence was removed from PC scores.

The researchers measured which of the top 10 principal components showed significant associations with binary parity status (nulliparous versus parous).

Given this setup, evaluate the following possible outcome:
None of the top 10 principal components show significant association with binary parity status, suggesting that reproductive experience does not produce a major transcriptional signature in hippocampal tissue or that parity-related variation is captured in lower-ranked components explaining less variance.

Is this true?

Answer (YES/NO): NO